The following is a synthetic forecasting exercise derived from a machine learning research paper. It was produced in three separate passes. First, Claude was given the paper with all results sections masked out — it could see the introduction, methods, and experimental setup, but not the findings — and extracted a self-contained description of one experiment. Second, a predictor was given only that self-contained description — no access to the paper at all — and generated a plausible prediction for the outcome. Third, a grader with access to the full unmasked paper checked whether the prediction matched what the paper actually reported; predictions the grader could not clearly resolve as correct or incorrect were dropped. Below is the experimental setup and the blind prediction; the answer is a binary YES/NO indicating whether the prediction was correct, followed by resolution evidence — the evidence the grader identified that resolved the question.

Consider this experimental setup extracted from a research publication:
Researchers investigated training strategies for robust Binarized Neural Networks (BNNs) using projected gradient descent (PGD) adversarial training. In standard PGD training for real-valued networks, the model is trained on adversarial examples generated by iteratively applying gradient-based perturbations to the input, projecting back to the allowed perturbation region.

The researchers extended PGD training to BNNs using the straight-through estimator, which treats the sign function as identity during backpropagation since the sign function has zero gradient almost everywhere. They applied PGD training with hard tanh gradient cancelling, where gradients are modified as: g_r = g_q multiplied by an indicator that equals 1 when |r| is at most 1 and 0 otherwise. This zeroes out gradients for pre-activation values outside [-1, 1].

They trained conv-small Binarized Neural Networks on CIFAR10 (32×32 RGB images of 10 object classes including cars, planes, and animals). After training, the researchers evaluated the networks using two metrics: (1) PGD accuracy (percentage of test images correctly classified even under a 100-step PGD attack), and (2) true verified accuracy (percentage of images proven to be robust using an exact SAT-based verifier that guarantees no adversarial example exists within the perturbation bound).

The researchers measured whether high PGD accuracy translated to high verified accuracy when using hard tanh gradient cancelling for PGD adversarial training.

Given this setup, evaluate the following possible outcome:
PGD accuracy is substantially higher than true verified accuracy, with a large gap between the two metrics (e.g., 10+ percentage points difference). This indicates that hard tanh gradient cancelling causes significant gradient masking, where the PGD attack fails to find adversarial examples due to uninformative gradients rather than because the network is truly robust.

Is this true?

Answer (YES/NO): YES